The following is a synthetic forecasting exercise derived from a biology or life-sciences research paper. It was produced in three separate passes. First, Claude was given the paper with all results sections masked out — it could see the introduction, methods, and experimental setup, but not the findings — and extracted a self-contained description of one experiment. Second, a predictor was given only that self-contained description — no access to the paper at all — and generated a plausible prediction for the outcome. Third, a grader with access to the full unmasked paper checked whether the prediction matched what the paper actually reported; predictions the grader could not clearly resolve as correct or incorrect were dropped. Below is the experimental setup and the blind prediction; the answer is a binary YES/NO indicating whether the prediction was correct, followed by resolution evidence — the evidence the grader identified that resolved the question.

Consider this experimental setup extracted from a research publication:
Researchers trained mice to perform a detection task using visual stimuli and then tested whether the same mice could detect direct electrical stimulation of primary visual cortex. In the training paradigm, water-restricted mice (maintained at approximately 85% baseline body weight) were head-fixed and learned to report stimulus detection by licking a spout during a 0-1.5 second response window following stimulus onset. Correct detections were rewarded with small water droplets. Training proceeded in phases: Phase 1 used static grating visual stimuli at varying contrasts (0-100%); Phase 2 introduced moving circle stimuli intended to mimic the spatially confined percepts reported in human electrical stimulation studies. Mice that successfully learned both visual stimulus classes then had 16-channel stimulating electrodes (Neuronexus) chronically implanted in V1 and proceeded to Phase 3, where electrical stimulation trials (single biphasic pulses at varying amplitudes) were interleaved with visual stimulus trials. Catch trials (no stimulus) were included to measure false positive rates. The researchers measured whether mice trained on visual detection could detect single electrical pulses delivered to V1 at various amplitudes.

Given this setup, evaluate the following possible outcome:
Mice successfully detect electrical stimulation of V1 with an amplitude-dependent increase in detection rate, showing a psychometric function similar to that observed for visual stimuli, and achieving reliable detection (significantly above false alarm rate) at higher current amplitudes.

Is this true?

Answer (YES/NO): NO